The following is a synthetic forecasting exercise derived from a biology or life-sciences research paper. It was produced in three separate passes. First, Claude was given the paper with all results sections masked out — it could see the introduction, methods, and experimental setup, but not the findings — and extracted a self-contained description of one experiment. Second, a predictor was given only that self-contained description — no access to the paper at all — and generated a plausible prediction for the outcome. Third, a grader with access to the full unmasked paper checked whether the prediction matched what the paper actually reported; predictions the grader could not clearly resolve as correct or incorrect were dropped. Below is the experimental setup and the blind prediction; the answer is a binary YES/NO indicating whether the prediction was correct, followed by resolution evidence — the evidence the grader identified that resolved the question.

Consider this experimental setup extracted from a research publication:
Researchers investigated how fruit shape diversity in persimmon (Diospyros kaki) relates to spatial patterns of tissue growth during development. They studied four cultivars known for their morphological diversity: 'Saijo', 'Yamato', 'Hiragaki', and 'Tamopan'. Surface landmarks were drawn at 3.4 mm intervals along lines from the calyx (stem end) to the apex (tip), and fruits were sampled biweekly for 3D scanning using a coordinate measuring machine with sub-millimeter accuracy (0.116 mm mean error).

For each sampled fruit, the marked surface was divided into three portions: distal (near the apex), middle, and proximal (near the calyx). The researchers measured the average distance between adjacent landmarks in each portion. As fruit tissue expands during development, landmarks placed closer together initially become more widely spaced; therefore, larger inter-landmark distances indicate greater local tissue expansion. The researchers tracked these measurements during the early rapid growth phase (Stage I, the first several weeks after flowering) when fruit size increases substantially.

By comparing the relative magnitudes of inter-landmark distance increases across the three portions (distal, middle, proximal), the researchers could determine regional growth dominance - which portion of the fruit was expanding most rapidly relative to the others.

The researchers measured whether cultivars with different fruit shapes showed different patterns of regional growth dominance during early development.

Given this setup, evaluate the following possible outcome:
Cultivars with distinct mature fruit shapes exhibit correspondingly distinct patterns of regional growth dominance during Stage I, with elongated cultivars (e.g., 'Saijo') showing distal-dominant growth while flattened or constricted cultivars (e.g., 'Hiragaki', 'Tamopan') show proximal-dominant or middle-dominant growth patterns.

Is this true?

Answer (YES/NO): NO